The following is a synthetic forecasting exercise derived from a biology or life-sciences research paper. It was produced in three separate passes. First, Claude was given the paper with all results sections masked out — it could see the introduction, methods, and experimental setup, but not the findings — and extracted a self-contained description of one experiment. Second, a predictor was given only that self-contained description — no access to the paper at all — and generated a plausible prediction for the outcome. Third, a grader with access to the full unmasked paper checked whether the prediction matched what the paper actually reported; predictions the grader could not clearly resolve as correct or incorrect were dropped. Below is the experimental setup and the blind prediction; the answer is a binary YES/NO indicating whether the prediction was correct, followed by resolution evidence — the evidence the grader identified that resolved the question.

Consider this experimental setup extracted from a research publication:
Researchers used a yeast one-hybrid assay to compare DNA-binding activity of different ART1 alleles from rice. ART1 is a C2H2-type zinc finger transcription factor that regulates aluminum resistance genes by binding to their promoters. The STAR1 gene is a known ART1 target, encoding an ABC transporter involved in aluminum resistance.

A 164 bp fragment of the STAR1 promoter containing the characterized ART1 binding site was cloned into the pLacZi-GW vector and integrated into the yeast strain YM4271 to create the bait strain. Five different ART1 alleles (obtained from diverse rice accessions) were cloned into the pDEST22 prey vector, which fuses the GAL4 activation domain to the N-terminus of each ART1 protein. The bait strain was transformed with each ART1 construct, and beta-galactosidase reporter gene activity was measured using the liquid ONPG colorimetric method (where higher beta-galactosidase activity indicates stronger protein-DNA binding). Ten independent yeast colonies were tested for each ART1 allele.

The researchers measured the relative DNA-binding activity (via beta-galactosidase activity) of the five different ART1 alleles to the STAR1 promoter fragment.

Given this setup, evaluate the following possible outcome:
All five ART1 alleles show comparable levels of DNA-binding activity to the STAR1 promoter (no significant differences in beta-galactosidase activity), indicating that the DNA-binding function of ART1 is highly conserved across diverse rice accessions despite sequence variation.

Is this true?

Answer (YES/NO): NO